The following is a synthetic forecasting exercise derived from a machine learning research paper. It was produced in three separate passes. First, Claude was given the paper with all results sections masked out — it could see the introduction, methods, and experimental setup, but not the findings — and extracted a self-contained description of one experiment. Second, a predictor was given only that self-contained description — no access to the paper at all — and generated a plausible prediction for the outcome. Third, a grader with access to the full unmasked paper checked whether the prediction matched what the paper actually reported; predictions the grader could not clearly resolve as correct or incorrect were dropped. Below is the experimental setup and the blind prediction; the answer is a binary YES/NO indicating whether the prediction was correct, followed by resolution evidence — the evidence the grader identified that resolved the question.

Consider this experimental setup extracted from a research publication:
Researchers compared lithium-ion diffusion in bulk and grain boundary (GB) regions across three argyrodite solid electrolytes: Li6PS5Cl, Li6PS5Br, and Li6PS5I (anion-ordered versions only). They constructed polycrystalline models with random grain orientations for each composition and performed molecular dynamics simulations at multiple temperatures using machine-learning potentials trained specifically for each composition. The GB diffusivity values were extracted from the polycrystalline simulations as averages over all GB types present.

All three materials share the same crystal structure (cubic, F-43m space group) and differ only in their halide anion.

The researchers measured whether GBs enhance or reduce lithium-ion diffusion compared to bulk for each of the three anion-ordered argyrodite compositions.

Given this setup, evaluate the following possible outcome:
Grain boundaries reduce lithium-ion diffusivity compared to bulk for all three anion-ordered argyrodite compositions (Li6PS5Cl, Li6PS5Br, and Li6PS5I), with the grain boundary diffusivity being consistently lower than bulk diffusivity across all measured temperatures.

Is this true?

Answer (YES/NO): NO